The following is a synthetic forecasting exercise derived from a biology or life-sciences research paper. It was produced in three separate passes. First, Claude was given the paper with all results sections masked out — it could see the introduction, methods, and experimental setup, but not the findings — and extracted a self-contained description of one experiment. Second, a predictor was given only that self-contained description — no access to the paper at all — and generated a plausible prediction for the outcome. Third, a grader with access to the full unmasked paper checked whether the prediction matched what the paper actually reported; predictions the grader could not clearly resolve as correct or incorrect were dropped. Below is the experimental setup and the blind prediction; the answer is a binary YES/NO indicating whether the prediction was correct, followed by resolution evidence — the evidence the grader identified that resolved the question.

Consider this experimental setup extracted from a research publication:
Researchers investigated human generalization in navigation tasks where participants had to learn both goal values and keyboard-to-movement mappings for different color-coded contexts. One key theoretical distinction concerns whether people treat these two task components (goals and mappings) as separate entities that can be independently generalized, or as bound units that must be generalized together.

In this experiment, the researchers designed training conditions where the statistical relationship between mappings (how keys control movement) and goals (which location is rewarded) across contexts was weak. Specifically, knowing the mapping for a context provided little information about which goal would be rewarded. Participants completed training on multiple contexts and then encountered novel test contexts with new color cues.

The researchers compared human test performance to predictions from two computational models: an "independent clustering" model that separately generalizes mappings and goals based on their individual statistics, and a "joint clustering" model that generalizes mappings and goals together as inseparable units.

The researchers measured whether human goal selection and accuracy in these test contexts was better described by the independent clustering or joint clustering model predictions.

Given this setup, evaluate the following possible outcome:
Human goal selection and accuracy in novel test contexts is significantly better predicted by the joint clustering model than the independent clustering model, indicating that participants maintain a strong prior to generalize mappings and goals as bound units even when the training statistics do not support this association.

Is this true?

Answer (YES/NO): NO